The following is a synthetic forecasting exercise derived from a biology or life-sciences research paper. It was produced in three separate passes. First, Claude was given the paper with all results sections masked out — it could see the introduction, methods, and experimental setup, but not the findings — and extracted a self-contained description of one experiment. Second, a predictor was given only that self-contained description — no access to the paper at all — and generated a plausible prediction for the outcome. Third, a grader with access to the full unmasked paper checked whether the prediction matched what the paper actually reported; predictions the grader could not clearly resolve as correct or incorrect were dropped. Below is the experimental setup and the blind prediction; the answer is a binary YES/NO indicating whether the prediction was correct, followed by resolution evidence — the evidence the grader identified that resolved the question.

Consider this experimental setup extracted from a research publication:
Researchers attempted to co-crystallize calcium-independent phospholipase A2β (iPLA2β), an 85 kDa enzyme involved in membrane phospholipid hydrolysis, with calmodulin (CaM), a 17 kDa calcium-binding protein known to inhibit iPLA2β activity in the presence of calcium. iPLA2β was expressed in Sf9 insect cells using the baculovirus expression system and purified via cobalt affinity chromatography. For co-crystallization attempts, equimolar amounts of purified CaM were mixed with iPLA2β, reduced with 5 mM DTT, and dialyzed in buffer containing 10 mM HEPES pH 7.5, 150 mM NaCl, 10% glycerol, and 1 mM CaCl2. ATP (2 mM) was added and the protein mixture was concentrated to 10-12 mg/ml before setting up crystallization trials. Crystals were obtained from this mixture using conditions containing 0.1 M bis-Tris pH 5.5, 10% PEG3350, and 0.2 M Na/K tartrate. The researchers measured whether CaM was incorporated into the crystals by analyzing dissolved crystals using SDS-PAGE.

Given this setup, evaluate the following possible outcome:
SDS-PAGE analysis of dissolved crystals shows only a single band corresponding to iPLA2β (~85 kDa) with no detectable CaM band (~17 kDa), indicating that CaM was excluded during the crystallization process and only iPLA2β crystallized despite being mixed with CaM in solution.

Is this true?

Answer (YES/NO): YES